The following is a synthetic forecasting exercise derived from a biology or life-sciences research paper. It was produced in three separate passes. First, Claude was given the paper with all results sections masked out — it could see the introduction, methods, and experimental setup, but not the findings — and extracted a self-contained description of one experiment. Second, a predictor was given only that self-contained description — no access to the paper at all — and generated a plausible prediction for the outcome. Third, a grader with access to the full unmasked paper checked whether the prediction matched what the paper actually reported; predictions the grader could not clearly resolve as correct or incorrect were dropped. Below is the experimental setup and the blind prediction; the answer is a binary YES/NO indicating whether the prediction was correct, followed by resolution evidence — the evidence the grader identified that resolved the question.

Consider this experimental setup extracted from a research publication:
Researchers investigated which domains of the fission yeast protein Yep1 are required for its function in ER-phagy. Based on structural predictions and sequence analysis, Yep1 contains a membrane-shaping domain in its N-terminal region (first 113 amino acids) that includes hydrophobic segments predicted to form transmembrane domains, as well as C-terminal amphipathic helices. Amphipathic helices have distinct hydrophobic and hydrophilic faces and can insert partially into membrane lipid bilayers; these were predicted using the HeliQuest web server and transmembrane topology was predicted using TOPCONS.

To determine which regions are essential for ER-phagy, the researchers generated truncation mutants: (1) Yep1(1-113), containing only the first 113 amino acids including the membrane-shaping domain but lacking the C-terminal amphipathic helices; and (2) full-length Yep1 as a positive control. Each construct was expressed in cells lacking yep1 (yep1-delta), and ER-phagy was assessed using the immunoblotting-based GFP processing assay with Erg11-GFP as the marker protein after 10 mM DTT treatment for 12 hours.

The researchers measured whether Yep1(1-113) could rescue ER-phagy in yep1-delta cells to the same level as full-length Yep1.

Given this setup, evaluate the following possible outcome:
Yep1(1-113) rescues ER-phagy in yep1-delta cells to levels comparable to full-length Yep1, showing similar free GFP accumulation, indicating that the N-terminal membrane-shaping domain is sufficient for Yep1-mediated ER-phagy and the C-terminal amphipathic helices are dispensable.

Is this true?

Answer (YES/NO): NO